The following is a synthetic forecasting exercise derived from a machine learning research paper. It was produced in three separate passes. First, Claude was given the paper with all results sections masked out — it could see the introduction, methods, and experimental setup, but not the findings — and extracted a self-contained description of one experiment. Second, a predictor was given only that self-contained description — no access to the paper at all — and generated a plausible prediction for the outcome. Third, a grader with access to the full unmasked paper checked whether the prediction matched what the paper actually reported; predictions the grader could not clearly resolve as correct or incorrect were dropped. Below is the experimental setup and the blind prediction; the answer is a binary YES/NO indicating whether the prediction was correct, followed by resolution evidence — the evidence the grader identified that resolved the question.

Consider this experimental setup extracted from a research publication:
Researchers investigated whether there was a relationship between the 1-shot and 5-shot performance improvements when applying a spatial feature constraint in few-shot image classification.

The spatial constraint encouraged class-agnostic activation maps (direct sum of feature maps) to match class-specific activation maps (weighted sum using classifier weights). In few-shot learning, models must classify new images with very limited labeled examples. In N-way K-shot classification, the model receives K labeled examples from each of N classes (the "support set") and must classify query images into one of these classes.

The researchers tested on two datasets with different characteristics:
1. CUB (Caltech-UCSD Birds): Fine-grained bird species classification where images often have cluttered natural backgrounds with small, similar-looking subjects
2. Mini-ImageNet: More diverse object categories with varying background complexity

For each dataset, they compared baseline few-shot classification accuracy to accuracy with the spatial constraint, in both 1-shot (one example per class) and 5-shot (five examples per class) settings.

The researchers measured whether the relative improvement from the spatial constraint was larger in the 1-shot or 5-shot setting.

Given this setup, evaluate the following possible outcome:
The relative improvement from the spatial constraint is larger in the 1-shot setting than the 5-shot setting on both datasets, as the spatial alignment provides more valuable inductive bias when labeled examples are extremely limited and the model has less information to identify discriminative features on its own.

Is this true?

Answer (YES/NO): YES